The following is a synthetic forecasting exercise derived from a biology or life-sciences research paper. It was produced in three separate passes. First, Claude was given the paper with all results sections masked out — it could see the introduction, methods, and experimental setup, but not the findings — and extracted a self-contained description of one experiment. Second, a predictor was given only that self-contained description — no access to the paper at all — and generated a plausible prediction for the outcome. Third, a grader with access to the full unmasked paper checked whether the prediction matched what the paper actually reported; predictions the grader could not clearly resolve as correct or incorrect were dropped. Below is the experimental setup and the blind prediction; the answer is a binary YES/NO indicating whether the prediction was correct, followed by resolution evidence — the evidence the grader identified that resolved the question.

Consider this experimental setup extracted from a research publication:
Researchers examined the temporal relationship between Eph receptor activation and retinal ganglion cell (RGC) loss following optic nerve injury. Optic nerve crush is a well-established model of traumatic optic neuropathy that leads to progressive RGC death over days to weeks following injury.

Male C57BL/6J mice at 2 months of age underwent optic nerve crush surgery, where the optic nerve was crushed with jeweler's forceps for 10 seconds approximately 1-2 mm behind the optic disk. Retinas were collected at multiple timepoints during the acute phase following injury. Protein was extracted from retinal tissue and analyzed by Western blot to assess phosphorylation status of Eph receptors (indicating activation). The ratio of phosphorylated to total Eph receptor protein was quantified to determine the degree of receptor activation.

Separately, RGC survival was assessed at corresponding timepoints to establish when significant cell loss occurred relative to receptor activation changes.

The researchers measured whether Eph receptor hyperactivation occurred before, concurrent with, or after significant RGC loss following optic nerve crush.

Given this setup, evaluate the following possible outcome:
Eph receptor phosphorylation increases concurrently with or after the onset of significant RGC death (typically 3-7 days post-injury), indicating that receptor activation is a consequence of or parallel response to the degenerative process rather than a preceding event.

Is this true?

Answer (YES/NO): NO